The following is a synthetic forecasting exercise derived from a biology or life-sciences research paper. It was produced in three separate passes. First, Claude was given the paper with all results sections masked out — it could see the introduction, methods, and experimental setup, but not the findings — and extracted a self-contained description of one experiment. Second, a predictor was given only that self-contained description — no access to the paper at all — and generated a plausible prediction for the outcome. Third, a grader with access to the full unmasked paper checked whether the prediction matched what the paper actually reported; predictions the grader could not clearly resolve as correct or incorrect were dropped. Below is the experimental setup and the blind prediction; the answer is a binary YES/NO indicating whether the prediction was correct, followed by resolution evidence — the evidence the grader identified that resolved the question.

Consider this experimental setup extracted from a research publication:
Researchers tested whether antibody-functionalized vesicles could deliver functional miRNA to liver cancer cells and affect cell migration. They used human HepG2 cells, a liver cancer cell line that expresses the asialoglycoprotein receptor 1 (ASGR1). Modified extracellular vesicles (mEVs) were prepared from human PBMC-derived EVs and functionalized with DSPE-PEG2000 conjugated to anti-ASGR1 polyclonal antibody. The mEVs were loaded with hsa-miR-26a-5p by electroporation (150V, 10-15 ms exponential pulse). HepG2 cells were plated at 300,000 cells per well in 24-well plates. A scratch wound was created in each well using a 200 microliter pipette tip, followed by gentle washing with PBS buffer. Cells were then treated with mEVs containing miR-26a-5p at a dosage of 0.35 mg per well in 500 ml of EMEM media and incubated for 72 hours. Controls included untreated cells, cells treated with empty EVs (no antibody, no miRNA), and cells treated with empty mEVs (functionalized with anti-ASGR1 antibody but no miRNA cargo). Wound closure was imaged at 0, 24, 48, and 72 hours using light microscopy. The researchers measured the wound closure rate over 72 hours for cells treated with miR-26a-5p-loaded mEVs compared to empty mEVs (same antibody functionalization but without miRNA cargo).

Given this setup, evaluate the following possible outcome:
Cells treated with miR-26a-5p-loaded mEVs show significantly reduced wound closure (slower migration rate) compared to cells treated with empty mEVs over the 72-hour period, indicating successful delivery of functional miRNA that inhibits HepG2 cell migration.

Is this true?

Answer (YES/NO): YES